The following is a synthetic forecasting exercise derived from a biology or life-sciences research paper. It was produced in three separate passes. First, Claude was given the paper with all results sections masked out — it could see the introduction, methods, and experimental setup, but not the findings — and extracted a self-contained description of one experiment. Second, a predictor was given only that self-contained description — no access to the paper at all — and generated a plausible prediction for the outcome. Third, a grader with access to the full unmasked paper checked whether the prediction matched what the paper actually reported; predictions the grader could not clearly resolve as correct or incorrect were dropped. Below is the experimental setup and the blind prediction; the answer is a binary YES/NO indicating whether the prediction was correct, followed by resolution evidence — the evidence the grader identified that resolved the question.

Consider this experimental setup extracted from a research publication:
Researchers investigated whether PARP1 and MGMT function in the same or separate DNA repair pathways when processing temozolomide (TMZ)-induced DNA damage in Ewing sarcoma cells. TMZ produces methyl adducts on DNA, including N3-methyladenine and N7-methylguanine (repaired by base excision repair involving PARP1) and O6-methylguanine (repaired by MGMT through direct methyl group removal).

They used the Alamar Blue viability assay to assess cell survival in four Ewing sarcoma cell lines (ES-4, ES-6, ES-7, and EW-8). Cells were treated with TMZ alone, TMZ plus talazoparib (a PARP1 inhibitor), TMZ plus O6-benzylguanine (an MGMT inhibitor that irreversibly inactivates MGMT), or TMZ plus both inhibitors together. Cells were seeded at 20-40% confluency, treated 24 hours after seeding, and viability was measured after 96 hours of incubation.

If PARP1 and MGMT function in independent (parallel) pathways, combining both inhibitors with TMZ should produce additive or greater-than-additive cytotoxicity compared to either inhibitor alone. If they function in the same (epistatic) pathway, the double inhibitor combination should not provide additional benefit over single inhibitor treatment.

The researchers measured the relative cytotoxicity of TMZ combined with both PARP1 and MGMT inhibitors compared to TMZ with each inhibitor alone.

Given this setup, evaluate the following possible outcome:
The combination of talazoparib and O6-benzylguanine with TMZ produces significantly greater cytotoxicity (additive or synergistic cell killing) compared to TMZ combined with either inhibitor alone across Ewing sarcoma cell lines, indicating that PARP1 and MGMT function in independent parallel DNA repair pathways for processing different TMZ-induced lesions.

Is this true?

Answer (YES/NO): NO